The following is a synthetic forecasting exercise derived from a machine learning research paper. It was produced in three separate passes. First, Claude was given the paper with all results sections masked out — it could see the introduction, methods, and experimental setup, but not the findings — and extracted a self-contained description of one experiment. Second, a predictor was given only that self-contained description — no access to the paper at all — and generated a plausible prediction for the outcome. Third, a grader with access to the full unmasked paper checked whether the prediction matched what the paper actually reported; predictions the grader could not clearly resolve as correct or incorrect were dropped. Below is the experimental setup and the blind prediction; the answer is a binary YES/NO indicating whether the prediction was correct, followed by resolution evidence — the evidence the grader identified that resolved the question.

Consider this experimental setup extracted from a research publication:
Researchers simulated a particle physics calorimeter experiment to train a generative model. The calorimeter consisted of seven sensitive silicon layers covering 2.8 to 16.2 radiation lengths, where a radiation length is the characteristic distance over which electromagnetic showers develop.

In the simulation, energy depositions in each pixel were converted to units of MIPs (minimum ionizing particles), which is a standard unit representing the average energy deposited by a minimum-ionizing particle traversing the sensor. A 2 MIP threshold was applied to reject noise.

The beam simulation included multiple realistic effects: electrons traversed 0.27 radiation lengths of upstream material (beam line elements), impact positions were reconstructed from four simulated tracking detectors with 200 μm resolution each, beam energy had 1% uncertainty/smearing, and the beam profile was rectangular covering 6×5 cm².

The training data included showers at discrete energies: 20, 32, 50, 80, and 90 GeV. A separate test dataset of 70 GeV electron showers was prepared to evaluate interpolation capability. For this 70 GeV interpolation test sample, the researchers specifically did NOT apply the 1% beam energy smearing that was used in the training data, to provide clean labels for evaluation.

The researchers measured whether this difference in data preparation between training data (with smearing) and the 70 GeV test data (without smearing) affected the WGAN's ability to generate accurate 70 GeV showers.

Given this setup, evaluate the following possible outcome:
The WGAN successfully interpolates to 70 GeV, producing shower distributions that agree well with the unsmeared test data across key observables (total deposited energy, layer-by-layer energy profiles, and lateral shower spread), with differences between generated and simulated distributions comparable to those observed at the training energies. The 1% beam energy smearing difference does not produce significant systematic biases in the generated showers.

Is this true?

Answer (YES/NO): YES